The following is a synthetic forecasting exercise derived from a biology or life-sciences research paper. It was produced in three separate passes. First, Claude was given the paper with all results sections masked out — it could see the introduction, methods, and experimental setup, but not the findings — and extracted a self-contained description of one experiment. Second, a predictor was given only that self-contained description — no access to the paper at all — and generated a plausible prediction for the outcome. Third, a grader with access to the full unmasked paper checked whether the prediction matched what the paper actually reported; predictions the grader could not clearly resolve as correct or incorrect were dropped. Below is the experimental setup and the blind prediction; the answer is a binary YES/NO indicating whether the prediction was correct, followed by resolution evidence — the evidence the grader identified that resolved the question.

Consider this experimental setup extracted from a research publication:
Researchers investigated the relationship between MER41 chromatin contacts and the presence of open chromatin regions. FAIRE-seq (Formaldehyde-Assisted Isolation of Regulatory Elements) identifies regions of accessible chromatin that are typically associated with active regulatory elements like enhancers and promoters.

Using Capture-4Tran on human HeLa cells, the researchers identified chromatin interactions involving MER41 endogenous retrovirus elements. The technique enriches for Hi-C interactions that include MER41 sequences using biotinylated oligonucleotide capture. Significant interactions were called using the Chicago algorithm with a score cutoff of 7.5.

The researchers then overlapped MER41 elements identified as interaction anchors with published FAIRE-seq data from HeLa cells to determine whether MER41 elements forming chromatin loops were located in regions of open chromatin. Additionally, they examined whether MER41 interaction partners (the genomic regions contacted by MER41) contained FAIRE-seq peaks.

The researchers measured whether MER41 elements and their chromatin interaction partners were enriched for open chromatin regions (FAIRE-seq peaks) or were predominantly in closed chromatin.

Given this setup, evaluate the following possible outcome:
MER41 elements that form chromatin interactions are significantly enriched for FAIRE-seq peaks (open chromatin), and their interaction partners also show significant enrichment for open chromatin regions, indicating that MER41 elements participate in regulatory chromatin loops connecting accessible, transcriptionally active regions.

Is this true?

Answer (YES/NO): YES